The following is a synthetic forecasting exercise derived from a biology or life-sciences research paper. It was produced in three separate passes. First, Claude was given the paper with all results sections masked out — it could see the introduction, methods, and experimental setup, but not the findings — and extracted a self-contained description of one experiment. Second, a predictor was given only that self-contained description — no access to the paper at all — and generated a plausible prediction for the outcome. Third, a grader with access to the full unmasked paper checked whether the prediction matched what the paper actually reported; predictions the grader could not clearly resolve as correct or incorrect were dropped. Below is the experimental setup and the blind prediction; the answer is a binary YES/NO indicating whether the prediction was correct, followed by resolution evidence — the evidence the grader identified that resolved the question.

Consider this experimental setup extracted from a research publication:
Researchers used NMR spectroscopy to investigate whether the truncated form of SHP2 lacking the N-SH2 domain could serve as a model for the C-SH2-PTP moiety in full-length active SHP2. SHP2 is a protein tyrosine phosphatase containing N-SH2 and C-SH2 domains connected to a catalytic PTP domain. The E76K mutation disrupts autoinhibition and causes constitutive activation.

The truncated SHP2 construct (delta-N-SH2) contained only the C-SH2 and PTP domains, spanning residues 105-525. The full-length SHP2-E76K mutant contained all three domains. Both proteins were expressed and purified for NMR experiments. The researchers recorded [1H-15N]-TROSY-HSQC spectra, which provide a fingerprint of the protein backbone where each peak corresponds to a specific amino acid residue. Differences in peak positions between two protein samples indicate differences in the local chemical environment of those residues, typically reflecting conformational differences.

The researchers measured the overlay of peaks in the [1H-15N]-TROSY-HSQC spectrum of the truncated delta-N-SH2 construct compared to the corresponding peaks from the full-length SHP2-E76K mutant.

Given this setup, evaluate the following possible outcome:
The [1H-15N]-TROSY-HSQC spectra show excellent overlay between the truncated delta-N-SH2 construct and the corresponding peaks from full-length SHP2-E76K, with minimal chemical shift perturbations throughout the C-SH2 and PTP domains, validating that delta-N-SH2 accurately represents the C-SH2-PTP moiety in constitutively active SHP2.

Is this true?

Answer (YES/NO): YES